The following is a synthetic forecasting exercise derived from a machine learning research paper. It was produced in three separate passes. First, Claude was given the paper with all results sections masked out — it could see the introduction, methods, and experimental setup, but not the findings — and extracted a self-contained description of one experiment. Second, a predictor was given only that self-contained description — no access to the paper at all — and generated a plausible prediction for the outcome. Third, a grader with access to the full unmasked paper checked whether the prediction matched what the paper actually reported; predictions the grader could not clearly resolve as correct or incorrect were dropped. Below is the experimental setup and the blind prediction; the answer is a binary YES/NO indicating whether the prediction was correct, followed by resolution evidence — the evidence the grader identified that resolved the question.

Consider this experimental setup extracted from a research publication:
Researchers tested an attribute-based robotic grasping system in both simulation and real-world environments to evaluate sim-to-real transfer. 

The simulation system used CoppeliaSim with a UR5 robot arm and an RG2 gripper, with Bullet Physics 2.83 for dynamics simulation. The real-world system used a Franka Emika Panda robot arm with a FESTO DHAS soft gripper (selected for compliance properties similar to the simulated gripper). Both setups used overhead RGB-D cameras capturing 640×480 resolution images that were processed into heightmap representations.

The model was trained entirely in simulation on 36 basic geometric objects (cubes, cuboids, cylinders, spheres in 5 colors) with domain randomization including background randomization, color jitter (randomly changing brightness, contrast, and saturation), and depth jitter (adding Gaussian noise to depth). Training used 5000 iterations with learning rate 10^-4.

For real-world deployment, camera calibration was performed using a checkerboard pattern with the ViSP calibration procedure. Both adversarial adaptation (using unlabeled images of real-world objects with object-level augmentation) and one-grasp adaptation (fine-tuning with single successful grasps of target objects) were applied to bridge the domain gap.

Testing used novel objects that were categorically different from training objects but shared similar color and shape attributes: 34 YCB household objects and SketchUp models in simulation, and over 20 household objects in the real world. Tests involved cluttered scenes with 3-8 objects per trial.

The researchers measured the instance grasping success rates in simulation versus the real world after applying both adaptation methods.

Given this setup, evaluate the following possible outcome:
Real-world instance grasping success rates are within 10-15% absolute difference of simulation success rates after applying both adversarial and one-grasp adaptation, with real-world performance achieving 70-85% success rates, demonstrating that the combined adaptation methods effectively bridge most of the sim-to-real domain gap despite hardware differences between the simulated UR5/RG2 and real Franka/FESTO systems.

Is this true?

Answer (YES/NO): YES